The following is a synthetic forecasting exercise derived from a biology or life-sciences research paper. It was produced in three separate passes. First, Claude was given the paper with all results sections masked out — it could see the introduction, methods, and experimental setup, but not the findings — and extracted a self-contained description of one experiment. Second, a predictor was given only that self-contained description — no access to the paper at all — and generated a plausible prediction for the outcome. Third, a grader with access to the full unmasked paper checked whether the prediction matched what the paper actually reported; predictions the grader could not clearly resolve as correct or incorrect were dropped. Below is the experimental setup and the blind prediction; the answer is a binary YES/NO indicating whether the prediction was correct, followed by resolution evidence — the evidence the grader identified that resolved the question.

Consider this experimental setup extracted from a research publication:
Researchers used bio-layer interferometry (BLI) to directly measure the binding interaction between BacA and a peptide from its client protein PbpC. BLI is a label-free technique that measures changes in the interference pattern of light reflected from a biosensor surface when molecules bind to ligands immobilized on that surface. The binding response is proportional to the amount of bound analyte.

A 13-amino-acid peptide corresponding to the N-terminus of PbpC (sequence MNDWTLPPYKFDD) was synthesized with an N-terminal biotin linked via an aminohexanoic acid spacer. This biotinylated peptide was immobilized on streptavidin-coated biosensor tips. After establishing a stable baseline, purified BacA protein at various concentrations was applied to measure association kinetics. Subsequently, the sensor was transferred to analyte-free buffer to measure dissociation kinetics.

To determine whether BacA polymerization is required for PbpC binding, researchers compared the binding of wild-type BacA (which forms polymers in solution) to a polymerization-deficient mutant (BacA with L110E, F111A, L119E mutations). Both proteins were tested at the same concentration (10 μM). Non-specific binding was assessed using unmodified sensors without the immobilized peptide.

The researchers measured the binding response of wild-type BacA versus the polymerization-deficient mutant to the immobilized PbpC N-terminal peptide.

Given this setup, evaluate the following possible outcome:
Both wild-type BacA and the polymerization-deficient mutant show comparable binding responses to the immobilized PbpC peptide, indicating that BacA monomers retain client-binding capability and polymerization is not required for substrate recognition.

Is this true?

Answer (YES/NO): NO